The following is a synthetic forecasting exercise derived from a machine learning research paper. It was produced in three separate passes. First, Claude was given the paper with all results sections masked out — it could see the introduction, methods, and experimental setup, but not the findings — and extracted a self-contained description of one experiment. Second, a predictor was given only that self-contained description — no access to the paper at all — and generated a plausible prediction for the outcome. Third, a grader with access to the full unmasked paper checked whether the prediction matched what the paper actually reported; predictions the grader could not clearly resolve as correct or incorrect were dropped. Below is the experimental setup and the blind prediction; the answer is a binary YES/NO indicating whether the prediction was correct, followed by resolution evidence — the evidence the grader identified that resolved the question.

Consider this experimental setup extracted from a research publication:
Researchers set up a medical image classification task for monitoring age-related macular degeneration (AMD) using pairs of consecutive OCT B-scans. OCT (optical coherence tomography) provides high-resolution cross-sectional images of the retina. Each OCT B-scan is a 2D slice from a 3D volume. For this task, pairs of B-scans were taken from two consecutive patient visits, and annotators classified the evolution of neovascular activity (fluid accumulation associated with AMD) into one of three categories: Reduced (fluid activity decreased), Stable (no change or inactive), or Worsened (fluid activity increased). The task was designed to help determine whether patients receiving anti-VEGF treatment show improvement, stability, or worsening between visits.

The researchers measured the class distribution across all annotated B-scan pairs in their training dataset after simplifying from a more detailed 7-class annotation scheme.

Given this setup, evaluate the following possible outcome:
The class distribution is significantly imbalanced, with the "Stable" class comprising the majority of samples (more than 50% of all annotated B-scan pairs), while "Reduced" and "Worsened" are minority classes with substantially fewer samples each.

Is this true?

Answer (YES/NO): YES